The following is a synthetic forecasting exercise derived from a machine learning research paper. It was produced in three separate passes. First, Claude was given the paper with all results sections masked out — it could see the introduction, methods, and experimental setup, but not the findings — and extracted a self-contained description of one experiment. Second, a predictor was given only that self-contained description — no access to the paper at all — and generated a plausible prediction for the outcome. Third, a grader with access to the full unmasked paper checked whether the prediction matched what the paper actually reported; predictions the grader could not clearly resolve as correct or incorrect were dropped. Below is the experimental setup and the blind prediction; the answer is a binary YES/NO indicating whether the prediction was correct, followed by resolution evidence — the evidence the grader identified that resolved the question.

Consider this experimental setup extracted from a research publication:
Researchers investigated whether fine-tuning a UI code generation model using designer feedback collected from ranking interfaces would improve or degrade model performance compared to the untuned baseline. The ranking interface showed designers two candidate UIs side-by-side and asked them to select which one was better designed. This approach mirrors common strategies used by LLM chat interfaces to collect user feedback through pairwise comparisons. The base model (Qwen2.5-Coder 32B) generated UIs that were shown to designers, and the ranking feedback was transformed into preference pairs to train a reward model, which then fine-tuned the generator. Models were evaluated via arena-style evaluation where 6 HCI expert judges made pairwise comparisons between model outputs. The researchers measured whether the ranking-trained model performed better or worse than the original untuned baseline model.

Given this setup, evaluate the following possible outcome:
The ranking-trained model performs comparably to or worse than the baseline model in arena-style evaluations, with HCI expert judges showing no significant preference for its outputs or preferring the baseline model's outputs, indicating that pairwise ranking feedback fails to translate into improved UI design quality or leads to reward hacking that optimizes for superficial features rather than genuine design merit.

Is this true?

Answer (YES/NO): YES